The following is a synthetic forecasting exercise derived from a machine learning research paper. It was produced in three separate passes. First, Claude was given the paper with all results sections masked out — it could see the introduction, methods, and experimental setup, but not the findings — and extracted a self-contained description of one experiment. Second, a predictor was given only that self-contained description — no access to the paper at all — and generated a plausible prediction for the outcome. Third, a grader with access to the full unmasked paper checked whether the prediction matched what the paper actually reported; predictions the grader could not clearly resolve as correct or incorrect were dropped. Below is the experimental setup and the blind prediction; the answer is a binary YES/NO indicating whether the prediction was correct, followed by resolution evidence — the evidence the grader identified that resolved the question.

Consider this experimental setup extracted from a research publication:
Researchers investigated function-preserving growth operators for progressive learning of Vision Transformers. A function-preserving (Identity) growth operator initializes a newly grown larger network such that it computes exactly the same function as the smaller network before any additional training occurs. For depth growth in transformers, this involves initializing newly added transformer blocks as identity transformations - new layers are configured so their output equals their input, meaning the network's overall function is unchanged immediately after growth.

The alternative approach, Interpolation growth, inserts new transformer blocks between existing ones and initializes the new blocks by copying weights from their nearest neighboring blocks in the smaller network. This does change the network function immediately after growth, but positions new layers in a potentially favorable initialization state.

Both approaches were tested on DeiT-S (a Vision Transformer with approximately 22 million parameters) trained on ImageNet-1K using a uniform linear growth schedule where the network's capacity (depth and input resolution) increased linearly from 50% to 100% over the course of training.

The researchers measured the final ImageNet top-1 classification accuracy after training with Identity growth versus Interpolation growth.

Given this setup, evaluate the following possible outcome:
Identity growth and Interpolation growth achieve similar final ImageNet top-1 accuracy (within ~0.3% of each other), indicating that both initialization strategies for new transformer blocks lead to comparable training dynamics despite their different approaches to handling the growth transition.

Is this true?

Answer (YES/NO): NO